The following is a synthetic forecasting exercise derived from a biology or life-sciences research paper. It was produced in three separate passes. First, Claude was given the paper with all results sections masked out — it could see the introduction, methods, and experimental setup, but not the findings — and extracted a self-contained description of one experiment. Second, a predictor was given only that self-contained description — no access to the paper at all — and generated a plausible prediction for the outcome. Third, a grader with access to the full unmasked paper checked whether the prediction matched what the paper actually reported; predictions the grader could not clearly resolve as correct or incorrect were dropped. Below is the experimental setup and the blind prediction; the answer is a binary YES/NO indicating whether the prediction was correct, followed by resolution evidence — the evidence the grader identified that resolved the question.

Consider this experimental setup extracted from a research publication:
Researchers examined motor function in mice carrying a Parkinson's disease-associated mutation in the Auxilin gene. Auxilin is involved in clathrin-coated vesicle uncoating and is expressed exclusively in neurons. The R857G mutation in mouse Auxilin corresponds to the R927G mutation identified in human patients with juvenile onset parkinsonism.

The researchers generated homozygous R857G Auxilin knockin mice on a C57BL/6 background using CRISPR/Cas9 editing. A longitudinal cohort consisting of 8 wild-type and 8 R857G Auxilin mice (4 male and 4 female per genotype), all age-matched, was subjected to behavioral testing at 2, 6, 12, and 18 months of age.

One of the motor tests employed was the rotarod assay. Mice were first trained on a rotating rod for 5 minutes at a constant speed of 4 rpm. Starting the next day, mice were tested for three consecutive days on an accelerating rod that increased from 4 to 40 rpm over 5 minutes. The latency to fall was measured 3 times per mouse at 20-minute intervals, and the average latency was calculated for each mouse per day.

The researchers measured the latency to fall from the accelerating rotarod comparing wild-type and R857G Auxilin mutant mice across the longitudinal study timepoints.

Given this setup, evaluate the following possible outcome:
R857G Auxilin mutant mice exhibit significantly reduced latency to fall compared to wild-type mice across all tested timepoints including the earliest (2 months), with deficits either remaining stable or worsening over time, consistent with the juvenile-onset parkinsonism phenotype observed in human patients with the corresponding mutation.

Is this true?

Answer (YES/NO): NO